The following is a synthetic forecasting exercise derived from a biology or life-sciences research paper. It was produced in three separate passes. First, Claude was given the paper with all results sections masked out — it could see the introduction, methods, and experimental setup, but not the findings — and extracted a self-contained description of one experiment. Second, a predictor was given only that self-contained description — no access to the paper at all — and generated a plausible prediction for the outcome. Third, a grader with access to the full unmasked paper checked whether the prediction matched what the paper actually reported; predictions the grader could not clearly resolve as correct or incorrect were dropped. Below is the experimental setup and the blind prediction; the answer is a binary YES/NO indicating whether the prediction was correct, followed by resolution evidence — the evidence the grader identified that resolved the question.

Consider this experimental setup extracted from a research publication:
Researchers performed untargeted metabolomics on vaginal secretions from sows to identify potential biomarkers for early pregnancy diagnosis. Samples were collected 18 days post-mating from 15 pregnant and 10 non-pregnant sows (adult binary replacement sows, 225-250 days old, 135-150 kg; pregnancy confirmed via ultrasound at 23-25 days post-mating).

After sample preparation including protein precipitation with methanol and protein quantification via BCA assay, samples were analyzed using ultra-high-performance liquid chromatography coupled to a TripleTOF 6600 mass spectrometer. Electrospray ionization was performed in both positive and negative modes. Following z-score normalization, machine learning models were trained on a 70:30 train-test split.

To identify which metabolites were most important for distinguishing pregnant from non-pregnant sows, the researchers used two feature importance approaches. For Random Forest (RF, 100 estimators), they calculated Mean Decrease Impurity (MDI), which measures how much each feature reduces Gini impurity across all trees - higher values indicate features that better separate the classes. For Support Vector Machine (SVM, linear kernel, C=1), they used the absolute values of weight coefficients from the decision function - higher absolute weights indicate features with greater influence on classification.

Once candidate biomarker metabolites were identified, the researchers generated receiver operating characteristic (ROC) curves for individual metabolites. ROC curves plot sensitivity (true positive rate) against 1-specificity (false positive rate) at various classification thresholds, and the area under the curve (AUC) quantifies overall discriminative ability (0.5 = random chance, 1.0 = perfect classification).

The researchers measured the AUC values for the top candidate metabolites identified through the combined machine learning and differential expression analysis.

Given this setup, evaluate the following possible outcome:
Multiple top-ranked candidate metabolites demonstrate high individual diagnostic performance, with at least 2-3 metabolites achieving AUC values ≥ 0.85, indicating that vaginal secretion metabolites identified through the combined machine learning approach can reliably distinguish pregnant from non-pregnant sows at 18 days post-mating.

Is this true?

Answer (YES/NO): YES